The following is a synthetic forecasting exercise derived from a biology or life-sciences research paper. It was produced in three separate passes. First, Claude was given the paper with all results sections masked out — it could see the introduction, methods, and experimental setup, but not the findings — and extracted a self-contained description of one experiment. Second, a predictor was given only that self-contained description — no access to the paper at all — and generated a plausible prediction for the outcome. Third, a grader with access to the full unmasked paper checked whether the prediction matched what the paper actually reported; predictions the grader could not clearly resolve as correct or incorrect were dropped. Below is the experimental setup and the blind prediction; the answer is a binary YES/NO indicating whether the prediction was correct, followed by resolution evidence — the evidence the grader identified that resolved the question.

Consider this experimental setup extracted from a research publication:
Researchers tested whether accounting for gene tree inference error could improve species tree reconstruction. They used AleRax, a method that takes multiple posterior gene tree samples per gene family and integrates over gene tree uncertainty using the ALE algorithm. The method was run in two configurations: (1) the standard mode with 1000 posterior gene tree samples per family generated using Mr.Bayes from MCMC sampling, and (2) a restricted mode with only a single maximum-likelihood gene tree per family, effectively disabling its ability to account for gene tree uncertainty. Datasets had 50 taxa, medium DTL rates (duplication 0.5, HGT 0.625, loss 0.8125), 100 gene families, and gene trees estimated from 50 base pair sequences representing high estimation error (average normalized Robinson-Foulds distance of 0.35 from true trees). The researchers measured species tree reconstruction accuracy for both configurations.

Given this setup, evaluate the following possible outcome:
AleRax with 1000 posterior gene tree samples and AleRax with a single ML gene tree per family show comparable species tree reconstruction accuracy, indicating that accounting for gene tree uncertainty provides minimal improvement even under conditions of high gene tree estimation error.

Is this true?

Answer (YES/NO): NO